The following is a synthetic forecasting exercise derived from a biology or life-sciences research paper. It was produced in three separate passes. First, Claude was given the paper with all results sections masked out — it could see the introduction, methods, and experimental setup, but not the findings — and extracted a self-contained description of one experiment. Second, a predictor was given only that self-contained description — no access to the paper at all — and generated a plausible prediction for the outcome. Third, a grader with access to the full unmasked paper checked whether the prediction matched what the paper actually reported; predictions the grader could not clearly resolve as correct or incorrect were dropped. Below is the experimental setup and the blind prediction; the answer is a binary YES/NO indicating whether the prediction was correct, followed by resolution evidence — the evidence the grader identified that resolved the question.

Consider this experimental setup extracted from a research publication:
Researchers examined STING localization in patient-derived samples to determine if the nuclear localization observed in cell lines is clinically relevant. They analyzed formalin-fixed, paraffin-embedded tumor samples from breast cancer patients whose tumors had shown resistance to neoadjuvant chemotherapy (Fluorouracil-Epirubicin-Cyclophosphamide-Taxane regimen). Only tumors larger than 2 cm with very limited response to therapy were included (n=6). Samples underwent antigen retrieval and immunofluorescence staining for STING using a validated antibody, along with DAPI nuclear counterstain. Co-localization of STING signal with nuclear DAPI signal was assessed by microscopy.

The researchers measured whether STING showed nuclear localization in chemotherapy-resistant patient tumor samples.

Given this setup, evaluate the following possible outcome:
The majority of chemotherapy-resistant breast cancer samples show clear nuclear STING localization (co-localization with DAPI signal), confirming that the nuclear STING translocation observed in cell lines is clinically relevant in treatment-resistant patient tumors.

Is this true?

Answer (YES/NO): YES